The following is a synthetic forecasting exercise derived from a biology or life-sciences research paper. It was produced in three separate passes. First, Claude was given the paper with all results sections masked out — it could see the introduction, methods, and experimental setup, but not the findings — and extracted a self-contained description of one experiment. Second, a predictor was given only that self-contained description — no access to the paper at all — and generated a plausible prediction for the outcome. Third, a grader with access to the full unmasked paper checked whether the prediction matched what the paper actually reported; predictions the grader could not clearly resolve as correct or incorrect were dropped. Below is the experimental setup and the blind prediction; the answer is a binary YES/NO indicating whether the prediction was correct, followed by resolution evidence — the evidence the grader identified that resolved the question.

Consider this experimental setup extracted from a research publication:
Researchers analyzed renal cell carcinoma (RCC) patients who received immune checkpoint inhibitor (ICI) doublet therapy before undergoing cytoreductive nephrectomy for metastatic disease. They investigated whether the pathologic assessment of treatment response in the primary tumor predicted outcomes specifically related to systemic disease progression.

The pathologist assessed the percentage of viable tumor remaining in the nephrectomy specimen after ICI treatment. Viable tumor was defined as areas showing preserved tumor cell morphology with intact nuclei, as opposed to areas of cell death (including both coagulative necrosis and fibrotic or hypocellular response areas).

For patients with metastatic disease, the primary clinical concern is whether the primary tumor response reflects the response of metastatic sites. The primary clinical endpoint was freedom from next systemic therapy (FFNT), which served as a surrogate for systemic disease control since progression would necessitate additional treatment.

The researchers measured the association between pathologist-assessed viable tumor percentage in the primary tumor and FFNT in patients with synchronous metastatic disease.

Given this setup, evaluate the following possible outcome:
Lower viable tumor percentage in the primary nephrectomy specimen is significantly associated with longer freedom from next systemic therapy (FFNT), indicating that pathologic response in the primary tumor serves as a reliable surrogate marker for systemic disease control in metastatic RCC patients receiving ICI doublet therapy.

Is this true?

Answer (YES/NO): YES